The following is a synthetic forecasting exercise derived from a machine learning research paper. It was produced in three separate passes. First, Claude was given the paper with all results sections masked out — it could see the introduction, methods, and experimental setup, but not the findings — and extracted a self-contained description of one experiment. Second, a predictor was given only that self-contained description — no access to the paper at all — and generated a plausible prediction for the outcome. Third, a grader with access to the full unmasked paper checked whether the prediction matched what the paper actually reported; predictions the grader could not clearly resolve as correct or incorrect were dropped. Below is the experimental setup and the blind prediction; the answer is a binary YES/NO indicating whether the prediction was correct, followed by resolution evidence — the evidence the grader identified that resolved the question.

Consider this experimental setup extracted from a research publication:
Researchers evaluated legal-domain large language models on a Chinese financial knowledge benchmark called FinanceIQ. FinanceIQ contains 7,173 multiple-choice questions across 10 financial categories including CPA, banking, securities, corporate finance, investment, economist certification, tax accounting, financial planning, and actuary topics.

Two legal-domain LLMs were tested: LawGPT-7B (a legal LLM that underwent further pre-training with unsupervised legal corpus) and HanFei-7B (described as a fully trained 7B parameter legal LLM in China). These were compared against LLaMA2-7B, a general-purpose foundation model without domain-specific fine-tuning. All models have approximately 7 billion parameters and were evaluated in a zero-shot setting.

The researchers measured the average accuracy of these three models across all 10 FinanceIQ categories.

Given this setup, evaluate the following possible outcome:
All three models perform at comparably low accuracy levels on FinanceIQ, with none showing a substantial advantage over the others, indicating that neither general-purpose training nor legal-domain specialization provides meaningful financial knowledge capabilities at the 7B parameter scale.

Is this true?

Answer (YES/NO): NO